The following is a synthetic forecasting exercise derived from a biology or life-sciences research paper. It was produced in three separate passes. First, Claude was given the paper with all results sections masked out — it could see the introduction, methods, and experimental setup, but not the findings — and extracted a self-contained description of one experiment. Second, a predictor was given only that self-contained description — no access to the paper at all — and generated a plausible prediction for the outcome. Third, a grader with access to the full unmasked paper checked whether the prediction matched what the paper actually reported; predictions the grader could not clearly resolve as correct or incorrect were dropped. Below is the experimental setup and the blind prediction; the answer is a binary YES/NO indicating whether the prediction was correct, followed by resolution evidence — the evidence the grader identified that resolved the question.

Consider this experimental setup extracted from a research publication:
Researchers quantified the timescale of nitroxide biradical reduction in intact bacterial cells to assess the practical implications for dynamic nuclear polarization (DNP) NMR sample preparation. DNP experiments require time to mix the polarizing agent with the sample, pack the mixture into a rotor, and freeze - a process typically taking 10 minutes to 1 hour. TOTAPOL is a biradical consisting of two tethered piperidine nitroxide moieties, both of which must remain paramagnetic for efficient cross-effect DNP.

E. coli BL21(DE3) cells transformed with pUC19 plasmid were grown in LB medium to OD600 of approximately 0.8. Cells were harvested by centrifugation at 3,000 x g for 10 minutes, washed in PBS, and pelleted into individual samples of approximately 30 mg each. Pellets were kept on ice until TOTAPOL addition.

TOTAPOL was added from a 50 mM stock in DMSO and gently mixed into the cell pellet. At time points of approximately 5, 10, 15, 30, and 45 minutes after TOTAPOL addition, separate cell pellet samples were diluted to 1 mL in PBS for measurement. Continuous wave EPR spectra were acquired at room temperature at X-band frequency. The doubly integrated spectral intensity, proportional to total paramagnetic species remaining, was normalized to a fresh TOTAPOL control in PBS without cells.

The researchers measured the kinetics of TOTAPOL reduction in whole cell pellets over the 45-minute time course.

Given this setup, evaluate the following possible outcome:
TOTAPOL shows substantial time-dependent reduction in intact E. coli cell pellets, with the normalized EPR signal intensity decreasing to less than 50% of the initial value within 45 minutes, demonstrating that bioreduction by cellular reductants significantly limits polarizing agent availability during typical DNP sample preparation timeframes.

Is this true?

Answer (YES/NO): YES